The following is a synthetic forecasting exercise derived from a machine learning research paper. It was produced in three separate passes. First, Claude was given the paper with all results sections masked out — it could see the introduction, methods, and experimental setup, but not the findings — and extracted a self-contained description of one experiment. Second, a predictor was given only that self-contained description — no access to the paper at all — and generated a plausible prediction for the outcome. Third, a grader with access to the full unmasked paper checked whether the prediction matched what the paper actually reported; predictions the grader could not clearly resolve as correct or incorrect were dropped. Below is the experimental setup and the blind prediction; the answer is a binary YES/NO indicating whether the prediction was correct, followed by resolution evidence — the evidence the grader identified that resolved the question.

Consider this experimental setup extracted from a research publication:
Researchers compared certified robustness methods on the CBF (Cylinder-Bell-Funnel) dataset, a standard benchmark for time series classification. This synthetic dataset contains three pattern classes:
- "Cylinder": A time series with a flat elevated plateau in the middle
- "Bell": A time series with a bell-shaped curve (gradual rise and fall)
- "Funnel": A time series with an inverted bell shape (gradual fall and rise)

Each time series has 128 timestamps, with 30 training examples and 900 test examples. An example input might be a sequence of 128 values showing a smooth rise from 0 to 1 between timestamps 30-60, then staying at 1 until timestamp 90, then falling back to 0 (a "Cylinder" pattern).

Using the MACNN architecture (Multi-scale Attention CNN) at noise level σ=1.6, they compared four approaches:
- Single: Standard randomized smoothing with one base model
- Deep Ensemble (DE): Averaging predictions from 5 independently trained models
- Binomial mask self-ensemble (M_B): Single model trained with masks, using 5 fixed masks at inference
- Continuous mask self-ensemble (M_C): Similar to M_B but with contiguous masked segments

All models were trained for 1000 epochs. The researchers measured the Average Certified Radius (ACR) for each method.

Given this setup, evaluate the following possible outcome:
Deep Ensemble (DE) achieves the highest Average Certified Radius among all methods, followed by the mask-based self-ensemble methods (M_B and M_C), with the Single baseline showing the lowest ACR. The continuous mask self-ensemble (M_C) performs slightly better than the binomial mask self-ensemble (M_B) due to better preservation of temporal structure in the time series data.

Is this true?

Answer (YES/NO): NO